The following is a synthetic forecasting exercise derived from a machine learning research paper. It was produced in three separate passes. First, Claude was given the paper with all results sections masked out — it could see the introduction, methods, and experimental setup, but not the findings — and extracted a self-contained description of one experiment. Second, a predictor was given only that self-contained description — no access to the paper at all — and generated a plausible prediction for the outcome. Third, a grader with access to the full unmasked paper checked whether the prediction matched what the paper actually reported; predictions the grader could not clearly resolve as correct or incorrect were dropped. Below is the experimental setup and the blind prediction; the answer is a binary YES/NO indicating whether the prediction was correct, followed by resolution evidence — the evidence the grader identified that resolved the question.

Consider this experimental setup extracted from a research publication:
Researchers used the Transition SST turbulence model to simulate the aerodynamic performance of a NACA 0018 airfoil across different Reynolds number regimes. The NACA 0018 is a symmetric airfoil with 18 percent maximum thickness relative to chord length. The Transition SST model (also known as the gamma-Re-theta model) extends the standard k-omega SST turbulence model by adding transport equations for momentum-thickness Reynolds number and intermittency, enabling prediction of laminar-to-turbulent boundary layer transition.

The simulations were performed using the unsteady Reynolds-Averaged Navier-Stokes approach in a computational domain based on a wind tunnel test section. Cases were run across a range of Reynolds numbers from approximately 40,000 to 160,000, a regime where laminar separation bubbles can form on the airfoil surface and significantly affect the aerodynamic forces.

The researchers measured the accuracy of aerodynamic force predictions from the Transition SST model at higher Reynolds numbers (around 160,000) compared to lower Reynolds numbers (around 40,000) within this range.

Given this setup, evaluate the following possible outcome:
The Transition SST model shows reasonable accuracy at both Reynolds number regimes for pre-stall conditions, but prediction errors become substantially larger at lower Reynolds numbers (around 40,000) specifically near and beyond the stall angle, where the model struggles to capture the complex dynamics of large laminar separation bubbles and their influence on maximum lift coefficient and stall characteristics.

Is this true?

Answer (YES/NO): NO